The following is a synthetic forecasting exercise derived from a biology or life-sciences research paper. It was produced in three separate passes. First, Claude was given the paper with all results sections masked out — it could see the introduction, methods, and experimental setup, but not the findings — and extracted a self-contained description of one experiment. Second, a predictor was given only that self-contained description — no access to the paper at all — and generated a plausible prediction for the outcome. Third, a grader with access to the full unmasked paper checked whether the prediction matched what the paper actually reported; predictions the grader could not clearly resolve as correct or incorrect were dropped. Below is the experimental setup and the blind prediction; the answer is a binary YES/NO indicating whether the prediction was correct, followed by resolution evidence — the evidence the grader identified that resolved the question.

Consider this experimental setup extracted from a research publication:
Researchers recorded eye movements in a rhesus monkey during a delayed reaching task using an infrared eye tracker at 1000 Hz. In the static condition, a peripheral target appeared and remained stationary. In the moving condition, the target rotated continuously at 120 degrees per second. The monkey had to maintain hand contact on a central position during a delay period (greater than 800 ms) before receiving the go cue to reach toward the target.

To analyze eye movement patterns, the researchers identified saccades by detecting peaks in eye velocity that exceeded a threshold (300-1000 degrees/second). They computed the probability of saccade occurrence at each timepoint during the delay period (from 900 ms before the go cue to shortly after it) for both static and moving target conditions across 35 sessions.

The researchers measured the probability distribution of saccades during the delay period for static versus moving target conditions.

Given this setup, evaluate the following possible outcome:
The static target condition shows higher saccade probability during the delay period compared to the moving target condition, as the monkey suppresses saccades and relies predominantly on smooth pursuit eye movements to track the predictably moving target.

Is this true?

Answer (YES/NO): NO